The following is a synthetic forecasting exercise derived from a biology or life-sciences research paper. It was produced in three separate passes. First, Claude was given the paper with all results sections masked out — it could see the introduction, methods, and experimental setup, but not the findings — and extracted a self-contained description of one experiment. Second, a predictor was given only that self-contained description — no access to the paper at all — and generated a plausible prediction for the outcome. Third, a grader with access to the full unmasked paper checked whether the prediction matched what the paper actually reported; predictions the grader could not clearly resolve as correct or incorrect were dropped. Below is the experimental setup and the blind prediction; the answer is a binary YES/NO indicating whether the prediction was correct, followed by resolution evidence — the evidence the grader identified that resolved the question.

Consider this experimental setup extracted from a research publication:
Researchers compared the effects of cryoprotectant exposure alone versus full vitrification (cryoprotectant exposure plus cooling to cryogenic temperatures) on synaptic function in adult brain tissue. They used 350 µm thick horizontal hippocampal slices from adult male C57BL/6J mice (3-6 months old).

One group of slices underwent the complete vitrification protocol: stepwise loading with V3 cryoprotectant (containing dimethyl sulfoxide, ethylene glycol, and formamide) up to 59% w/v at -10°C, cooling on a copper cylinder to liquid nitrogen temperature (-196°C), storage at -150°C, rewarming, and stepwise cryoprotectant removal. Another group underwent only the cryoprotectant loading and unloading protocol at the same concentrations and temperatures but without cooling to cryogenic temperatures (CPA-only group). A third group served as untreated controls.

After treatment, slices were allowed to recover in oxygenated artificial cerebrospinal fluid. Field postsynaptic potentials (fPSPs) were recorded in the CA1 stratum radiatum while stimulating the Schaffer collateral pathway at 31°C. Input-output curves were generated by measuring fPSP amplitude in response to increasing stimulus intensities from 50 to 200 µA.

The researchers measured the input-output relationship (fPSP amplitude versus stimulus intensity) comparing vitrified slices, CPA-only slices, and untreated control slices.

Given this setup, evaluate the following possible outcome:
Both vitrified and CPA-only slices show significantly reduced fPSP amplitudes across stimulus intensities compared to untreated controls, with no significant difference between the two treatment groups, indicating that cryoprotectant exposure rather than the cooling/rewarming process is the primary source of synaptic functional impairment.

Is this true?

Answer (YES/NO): NO